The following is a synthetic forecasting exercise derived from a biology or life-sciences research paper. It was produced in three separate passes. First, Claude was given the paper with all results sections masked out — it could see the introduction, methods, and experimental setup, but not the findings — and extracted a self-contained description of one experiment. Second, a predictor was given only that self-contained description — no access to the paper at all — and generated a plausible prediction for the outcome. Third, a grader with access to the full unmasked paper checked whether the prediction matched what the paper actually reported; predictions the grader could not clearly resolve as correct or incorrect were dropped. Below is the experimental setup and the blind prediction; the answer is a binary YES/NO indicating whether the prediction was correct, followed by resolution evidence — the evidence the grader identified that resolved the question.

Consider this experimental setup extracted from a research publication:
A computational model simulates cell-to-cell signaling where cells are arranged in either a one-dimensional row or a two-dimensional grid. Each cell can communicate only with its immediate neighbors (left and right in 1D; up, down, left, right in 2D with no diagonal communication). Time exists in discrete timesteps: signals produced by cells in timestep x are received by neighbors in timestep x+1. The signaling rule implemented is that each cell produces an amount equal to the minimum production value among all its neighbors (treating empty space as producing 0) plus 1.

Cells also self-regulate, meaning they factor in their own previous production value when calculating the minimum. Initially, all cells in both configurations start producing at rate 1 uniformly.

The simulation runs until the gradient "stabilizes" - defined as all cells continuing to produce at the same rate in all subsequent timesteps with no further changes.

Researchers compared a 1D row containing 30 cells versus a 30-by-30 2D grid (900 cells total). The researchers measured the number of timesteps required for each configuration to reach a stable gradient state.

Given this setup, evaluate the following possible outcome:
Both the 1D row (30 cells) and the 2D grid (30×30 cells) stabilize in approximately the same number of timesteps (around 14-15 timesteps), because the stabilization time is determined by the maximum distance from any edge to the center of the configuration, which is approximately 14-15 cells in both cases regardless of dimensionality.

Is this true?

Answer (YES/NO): NO